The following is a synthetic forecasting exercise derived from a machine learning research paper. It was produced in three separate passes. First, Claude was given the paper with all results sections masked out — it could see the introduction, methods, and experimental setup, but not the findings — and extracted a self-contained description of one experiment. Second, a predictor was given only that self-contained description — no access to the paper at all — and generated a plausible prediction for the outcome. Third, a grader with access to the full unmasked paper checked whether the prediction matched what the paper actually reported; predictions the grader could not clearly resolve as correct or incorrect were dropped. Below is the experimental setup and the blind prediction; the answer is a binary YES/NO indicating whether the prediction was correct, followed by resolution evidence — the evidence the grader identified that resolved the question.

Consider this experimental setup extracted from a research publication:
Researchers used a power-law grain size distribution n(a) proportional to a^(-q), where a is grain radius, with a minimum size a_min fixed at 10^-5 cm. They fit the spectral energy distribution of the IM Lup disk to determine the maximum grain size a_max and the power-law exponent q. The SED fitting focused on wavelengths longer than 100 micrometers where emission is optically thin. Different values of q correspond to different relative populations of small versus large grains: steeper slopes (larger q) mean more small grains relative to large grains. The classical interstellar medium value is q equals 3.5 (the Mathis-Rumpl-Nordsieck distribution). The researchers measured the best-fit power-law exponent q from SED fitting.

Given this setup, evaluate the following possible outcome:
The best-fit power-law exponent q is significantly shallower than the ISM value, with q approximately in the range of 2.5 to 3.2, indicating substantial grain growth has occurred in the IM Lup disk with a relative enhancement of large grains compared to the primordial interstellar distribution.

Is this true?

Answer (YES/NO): YES